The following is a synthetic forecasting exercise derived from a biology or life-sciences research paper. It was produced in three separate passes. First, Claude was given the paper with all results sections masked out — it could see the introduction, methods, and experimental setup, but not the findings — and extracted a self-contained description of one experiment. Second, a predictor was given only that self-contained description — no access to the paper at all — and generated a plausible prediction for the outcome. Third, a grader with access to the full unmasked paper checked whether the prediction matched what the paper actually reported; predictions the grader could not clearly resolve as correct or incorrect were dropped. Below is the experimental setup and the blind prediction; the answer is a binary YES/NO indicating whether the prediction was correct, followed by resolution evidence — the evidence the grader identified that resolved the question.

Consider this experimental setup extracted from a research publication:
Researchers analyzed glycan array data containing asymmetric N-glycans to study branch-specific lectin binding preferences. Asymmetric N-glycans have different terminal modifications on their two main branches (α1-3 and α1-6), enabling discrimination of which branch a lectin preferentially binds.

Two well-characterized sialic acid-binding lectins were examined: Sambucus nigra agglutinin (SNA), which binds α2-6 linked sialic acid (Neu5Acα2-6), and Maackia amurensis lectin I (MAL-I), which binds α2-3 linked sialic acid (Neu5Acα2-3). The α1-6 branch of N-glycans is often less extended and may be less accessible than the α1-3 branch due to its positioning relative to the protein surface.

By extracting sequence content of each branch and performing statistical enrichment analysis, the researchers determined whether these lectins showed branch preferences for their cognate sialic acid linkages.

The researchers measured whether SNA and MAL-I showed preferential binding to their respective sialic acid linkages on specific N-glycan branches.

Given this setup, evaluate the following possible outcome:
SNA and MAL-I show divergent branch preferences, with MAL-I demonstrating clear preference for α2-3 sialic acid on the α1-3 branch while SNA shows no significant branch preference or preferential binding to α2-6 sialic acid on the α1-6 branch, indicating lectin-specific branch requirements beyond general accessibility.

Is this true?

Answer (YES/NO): NO